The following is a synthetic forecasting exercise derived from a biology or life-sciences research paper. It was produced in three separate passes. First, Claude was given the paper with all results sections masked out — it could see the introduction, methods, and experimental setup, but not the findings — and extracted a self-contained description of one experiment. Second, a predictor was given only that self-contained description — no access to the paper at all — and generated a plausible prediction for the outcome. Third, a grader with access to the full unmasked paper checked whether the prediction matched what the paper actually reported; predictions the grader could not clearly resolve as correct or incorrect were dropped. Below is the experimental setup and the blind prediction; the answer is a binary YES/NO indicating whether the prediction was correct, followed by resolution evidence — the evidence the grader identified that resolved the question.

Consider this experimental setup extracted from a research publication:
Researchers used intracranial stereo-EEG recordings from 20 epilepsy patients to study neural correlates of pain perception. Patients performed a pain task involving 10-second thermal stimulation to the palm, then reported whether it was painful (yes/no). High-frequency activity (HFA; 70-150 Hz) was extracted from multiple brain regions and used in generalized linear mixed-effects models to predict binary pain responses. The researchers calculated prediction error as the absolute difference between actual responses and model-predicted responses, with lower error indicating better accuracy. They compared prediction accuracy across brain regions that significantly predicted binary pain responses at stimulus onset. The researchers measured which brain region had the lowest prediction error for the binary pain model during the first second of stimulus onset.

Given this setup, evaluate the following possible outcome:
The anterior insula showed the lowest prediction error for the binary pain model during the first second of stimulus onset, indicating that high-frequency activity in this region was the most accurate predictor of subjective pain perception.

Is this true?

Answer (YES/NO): NO